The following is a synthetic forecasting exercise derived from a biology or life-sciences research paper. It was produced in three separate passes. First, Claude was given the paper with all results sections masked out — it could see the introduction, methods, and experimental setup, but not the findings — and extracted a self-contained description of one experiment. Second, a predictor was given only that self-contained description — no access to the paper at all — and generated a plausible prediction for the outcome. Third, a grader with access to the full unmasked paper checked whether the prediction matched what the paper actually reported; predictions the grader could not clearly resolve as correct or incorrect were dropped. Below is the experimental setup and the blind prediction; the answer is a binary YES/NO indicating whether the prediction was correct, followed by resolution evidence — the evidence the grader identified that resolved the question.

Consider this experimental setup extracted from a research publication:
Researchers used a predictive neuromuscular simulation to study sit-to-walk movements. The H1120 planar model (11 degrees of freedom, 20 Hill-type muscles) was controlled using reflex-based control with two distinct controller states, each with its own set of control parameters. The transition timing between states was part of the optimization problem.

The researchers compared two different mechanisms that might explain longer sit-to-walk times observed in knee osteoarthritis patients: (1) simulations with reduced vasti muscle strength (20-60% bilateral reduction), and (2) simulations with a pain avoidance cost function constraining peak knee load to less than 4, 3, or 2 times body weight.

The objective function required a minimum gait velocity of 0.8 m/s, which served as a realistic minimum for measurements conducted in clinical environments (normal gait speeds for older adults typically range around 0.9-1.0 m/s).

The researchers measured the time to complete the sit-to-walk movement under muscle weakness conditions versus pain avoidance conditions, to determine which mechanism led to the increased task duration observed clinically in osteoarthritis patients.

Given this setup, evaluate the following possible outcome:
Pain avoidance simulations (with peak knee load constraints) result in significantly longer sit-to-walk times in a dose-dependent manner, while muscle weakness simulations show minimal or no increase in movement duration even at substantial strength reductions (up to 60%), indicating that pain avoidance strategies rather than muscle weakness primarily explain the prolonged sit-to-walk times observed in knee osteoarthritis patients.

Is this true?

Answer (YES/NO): YES